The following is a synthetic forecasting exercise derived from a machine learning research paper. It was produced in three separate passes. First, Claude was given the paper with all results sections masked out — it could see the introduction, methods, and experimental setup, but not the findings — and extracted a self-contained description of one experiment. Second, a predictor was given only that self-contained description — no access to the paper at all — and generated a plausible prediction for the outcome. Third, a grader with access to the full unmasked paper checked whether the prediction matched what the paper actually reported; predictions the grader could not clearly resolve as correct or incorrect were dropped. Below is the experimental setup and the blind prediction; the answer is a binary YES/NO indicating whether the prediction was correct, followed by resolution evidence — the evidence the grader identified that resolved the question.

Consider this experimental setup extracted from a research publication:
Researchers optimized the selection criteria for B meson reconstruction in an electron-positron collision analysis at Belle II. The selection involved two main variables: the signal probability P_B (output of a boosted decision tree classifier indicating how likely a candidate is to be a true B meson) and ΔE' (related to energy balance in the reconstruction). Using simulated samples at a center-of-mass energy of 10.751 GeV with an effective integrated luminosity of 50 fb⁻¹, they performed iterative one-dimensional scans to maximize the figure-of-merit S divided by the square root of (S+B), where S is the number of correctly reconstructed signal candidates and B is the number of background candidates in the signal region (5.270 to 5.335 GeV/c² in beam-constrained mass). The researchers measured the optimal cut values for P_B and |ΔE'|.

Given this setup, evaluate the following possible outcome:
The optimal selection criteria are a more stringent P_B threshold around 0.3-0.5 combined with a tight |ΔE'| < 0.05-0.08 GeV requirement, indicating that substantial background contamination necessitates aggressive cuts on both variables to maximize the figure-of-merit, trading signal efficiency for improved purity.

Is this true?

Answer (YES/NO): NO